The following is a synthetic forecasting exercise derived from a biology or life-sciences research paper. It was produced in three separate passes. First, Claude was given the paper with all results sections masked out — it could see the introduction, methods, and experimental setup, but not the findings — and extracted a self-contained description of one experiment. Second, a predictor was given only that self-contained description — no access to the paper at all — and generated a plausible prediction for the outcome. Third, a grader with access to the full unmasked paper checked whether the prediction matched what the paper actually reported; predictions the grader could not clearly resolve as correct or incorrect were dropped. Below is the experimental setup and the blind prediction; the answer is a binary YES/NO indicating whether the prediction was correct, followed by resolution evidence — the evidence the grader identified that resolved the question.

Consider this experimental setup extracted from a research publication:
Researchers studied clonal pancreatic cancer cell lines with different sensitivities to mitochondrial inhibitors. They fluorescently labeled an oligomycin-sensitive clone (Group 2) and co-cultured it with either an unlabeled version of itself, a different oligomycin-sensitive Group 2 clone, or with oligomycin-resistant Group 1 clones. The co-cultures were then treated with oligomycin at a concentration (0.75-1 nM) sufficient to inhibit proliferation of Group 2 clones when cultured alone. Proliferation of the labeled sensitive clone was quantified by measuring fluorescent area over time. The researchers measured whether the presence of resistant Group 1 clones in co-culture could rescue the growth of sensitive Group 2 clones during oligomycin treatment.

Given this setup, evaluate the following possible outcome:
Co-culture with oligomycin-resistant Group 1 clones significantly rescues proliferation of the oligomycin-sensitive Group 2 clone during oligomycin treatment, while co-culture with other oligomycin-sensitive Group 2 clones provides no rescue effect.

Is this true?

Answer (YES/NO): YES